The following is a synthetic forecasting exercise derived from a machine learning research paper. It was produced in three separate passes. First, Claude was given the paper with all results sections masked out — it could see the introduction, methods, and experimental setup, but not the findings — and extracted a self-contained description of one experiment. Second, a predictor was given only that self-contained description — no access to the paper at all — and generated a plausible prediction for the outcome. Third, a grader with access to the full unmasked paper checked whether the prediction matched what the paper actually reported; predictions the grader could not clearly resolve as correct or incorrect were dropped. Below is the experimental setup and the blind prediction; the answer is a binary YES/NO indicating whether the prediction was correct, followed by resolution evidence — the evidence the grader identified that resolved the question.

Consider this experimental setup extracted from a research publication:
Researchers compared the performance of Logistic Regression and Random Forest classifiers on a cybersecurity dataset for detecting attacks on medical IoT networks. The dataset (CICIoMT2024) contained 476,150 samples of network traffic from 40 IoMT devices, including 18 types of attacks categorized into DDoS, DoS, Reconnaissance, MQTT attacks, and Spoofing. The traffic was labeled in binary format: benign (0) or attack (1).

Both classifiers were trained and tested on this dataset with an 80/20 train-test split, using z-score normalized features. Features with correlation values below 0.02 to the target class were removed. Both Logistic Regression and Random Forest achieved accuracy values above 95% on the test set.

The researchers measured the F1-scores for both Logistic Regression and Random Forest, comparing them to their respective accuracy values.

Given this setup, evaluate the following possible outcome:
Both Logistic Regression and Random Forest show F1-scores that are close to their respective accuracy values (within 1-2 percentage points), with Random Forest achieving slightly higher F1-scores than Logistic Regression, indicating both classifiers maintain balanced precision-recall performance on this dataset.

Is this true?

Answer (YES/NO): NO